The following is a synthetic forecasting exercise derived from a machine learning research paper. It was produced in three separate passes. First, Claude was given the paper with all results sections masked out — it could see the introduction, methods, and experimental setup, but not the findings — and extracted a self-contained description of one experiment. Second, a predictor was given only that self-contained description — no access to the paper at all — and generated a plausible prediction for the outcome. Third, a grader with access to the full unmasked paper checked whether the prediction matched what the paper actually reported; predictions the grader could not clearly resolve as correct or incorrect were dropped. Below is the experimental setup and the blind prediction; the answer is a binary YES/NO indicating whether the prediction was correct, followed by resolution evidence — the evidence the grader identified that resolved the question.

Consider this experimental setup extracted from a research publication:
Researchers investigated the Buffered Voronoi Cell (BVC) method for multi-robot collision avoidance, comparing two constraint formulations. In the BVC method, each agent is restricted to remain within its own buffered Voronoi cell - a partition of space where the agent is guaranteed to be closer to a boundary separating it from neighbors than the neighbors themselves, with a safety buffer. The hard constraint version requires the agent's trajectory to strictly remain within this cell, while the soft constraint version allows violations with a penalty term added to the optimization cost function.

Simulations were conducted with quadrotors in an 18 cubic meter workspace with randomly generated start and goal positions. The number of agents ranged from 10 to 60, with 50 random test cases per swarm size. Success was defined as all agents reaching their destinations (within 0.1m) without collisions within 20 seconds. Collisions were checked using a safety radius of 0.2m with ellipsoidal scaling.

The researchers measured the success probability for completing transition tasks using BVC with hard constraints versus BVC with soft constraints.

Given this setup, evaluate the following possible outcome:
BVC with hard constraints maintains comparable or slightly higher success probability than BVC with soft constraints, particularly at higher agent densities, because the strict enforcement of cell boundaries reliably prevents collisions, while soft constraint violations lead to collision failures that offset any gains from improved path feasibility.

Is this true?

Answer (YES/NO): NO